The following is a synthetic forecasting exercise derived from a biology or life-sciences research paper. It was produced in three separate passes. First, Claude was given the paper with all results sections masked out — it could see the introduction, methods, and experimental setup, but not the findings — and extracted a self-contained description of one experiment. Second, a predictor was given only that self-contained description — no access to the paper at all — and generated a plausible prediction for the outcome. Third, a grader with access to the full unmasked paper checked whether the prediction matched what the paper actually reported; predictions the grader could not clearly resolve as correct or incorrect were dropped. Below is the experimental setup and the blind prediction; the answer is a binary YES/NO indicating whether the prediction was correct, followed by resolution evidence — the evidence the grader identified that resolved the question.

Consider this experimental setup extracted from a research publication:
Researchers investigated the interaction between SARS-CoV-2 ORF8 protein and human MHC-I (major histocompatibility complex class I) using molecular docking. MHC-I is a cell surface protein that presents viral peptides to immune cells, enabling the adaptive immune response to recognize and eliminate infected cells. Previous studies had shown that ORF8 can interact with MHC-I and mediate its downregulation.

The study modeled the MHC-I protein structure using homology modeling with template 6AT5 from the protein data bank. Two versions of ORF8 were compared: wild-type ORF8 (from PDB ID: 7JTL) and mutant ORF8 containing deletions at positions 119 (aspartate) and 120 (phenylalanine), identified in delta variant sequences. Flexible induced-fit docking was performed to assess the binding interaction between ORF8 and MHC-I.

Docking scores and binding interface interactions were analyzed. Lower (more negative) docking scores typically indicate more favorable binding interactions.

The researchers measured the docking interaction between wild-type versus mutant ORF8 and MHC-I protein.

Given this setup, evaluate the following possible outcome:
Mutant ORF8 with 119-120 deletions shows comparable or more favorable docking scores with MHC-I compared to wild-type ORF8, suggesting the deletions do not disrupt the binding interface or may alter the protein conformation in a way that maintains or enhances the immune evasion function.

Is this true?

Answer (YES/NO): NO